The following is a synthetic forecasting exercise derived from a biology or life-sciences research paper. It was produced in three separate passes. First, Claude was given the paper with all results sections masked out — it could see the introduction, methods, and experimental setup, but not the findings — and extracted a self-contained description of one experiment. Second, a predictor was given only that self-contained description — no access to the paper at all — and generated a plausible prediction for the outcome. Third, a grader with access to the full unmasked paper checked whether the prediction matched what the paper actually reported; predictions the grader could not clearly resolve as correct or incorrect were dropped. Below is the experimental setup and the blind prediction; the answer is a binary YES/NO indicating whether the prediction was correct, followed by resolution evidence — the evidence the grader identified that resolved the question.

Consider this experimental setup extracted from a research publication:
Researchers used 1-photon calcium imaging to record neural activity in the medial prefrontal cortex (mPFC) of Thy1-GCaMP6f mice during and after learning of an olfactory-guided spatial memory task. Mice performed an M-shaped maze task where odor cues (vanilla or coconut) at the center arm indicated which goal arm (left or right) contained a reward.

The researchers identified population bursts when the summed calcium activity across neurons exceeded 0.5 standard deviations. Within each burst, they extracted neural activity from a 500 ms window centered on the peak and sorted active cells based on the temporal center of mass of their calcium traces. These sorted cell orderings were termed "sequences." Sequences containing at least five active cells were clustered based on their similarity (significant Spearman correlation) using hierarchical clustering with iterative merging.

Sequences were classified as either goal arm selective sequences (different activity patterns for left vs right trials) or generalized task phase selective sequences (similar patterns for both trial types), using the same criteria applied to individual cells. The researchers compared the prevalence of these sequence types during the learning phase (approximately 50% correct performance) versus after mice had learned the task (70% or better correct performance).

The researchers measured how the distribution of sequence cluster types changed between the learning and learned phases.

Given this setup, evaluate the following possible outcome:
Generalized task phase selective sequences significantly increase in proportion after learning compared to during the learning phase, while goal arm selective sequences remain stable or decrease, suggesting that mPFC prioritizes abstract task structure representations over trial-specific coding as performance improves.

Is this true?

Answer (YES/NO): NO